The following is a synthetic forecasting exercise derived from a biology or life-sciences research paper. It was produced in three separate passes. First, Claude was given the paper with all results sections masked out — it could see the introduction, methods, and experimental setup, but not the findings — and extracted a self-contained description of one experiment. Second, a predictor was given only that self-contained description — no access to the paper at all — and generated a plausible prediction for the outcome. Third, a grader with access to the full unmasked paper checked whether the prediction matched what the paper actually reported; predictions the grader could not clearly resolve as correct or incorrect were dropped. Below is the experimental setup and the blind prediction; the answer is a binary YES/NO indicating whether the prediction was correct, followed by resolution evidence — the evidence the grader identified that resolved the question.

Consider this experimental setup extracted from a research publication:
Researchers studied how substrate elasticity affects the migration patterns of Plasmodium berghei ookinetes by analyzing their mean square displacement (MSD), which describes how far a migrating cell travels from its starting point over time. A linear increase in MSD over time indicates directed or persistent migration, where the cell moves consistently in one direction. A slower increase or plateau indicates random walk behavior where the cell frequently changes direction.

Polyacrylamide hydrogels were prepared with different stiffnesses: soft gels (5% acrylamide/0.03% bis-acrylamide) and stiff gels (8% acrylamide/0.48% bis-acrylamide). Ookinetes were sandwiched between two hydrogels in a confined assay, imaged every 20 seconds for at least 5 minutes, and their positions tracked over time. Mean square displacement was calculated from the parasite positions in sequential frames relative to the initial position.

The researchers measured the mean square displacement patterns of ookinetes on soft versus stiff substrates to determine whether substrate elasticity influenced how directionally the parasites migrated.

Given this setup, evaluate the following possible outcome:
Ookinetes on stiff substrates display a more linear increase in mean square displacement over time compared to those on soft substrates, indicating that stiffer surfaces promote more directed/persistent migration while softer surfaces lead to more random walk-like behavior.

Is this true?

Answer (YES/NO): YES